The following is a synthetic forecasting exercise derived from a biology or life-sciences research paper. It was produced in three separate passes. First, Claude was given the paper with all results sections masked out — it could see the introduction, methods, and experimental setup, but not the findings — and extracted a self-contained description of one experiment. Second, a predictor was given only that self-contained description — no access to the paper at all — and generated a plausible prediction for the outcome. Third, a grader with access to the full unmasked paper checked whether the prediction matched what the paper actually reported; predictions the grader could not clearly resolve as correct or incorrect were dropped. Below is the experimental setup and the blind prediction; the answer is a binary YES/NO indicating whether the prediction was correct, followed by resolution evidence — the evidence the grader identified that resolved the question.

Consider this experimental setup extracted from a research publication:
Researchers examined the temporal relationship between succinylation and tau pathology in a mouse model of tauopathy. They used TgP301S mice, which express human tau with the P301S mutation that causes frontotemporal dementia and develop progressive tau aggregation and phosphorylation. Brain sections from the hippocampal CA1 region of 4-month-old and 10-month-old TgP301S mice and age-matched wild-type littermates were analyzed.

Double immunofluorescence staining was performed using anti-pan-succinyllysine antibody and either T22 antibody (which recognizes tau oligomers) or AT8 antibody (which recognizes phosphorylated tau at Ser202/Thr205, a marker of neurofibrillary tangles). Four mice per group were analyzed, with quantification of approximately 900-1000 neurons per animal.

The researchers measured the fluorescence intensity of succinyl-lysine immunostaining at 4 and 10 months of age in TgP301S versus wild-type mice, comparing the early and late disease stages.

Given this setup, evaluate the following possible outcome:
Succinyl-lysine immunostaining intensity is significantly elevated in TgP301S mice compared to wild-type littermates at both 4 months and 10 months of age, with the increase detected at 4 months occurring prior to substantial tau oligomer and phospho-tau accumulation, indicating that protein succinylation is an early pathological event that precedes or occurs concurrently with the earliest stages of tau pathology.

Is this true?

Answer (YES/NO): NO